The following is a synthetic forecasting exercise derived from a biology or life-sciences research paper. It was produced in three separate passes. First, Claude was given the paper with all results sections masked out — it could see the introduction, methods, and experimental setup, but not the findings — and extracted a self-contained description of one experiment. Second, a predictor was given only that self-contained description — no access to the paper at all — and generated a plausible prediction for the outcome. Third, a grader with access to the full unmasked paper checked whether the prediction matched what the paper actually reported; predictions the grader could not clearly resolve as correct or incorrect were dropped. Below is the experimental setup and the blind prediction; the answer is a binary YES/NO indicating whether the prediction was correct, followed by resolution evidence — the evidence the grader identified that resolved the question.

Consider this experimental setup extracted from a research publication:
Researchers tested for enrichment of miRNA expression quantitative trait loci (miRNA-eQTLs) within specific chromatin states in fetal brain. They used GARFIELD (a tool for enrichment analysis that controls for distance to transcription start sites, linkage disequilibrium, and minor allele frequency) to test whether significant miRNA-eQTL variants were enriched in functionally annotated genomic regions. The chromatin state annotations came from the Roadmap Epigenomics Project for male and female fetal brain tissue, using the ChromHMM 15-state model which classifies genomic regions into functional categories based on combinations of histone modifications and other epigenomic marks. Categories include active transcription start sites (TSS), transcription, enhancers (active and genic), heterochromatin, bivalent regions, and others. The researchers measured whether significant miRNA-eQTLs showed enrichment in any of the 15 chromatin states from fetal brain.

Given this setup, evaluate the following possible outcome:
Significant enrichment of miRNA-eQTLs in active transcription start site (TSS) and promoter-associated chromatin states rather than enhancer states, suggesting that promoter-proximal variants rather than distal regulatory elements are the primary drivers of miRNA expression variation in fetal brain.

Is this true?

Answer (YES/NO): NO